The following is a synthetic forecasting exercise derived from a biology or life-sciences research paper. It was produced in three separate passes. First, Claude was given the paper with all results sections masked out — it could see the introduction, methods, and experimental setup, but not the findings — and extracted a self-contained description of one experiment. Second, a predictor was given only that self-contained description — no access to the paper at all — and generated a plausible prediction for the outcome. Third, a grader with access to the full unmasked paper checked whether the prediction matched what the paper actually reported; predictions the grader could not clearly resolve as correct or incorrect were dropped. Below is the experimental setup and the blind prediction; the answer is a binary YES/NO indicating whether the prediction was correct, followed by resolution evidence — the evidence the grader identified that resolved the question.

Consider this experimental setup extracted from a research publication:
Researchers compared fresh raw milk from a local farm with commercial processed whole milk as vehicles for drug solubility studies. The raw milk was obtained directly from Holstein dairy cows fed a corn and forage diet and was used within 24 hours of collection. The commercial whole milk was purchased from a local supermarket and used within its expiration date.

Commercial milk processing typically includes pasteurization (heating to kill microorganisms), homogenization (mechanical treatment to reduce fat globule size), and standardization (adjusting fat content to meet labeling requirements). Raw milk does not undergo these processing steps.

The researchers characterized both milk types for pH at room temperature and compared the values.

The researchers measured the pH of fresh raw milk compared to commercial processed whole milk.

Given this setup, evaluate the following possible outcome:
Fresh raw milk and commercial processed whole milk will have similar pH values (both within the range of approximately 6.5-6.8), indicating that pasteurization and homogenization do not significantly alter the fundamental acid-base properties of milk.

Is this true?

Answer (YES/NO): YES